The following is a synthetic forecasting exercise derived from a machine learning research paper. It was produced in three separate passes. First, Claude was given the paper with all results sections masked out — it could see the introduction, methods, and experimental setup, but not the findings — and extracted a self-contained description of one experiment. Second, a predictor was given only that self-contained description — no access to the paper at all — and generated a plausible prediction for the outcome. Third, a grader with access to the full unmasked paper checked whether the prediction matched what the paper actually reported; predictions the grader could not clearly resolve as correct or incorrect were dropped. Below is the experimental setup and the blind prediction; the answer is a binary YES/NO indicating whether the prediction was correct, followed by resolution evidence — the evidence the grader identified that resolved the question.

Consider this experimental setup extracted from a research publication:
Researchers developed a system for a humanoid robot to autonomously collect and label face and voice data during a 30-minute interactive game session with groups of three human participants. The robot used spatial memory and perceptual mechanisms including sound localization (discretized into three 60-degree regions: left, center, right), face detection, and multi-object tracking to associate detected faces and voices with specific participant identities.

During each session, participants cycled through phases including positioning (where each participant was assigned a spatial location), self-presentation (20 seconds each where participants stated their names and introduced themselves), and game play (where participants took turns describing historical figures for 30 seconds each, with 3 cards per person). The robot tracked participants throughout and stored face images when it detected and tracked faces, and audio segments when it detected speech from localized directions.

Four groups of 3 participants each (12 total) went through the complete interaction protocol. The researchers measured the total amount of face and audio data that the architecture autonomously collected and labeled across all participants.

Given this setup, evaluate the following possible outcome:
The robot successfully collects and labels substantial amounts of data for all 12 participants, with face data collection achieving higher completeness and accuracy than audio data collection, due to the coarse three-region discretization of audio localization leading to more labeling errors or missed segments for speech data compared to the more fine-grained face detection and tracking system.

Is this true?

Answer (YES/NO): NO